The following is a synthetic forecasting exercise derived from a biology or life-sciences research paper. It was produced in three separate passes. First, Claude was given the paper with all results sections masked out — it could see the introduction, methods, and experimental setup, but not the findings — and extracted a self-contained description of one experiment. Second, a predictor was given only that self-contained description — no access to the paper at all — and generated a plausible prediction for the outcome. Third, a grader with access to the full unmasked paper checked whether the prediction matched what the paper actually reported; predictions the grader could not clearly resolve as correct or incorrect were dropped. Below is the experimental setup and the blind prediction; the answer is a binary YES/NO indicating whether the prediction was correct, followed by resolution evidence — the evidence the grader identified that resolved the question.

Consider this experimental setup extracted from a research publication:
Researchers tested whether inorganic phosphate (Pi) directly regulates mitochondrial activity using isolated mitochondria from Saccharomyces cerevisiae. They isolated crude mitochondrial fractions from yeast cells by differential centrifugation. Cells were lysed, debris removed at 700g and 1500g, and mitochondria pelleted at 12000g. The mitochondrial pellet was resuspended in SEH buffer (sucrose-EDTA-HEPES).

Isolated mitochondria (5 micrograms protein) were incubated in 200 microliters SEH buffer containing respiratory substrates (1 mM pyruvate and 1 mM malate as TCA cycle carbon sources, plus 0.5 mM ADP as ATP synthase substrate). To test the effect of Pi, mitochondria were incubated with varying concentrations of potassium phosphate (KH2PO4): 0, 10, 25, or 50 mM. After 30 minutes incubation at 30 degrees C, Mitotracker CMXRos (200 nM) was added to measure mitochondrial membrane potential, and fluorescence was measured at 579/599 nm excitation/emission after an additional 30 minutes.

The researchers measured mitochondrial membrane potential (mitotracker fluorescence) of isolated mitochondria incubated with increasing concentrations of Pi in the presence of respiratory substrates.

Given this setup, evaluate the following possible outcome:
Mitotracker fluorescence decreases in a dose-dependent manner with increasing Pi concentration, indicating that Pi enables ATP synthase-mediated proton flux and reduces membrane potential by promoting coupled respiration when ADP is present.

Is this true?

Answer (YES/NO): NO